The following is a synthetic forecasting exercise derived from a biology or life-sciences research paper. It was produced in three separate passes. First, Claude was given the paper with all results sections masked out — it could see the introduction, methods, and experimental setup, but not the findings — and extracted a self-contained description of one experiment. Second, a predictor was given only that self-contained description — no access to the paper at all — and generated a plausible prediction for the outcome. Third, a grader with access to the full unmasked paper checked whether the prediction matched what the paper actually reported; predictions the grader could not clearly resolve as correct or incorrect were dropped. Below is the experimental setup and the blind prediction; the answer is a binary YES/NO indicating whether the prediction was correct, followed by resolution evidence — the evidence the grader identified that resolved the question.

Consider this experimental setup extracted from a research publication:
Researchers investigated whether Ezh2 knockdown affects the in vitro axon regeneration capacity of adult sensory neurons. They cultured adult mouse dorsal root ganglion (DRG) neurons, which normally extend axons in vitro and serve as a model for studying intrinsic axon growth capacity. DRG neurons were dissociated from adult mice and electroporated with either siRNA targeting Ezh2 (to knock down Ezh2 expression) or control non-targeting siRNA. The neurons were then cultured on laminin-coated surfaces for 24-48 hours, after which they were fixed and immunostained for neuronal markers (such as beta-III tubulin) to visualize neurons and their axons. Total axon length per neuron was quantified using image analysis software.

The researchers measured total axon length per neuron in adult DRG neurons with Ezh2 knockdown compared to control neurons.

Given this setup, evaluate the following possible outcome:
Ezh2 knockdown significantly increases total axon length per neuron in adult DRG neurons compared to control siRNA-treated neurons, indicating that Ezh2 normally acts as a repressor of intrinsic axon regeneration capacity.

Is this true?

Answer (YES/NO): NO